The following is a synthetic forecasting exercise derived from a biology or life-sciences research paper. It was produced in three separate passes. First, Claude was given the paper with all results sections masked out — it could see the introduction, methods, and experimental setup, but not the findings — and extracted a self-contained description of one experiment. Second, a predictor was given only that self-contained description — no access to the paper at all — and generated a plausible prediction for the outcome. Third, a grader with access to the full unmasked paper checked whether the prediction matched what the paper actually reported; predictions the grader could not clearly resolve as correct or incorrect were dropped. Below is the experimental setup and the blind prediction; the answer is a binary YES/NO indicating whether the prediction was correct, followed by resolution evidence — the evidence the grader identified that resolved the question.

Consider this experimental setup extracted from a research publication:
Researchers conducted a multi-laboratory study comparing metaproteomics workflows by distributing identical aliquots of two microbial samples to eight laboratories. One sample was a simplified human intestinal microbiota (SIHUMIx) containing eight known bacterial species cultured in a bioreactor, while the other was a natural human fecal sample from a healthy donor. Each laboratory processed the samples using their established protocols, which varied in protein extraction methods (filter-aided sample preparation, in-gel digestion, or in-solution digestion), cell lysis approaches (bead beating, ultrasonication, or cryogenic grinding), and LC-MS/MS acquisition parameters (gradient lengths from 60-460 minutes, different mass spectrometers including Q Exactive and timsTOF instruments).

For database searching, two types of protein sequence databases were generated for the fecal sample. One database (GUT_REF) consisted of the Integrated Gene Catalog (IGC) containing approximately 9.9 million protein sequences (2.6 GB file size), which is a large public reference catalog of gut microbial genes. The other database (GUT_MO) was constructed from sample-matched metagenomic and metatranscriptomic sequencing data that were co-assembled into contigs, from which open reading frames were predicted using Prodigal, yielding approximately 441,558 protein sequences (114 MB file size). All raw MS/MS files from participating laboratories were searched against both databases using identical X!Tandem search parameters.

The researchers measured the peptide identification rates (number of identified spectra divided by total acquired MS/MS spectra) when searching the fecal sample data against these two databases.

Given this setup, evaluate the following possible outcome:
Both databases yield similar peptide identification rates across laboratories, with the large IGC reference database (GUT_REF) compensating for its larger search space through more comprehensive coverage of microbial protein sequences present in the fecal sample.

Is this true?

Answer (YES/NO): NO